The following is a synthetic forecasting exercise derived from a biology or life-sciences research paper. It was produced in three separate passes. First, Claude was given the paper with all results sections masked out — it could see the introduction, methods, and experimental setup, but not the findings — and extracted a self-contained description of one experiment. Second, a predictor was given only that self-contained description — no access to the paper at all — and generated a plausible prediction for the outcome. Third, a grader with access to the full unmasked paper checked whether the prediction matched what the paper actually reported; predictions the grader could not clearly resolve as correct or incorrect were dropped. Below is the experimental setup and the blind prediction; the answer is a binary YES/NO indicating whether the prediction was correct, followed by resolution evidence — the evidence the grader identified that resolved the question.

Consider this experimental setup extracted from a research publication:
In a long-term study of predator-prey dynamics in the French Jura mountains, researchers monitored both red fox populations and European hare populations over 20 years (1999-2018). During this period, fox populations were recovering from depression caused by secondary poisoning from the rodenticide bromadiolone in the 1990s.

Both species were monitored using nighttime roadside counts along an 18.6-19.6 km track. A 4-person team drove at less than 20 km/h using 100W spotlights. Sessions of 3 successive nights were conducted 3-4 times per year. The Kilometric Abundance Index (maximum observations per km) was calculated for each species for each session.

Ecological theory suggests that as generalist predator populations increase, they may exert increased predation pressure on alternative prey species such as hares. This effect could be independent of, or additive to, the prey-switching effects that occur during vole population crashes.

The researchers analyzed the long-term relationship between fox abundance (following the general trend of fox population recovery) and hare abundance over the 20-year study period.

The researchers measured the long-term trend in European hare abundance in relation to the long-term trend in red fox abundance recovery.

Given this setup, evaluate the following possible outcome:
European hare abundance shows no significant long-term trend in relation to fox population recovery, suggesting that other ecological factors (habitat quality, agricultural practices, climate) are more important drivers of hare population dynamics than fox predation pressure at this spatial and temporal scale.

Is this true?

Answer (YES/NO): NO